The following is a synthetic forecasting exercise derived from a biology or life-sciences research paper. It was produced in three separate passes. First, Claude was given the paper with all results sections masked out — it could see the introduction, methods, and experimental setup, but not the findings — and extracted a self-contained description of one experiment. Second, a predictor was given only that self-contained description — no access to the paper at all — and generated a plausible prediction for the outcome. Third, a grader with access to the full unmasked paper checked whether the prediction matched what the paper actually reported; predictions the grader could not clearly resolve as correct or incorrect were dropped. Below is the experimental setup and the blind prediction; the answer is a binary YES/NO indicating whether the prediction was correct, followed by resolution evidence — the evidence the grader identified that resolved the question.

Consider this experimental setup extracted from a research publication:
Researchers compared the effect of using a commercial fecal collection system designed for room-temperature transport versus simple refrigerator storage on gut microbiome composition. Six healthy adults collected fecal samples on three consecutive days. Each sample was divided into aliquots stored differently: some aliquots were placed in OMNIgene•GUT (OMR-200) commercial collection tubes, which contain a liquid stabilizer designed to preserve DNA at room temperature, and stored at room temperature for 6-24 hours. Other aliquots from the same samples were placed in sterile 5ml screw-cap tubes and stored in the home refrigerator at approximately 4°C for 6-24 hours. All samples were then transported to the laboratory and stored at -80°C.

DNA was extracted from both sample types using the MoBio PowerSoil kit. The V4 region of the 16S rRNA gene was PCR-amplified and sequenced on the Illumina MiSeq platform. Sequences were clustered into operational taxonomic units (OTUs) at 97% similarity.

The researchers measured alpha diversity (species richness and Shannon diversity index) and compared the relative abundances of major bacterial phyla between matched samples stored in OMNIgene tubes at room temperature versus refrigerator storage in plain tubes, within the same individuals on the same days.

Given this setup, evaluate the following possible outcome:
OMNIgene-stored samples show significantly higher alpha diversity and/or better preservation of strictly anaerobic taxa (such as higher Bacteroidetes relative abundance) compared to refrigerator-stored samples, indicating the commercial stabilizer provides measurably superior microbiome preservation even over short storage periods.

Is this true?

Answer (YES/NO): NO